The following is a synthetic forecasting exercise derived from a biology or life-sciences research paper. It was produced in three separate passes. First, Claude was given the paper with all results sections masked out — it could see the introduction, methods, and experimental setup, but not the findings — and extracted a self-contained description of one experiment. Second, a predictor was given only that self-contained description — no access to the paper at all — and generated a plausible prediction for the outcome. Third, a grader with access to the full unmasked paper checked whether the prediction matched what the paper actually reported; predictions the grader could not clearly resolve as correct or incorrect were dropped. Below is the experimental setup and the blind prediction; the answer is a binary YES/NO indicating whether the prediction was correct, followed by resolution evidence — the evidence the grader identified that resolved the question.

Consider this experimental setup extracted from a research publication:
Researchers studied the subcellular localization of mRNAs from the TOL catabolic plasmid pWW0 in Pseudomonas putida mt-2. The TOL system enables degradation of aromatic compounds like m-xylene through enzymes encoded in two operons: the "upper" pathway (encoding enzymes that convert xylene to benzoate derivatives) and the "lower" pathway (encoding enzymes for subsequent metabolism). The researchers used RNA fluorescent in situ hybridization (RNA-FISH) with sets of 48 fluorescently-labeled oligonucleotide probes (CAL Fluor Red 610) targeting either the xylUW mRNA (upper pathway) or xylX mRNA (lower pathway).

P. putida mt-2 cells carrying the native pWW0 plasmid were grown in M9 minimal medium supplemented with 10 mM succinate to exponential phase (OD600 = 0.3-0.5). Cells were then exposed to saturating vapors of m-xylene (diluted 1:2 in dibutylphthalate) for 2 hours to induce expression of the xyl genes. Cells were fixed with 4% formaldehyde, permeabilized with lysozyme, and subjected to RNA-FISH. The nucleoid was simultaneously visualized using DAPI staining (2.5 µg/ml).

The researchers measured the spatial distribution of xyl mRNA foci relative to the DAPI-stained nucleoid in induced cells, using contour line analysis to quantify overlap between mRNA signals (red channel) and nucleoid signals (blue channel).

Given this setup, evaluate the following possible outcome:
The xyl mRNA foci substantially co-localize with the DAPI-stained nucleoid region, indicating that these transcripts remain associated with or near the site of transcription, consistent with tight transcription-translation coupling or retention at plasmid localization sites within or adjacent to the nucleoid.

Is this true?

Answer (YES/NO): NO